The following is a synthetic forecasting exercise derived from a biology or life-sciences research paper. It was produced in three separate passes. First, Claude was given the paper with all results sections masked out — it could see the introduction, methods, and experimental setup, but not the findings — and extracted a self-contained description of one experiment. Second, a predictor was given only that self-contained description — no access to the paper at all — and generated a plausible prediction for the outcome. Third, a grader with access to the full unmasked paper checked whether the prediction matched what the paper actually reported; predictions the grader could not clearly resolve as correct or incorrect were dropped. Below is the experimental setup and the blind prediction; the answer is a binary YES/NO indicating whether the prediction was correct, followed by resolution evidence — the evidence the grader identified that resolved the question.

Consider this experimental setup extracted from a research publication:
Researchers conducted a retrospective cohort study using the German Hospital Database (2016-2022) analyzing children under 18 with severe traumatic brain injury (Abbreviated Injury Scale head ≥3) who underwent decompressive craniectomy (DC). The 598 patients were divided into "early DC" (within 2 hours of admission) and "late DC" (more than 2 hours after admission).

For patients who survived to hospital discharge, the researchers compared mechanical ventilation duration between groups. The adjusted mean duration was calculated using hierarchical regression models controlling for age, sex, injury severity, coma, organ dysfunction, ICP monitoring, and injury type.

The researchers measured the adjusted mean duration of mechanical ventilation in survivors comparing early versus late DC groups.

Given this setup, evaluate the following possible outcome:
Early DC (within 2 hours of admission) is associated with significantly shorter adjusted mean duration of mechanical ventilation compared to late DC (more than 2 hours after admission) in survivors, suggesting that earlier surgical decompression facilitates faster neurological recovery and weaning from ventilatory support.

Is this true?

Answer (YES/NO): YES